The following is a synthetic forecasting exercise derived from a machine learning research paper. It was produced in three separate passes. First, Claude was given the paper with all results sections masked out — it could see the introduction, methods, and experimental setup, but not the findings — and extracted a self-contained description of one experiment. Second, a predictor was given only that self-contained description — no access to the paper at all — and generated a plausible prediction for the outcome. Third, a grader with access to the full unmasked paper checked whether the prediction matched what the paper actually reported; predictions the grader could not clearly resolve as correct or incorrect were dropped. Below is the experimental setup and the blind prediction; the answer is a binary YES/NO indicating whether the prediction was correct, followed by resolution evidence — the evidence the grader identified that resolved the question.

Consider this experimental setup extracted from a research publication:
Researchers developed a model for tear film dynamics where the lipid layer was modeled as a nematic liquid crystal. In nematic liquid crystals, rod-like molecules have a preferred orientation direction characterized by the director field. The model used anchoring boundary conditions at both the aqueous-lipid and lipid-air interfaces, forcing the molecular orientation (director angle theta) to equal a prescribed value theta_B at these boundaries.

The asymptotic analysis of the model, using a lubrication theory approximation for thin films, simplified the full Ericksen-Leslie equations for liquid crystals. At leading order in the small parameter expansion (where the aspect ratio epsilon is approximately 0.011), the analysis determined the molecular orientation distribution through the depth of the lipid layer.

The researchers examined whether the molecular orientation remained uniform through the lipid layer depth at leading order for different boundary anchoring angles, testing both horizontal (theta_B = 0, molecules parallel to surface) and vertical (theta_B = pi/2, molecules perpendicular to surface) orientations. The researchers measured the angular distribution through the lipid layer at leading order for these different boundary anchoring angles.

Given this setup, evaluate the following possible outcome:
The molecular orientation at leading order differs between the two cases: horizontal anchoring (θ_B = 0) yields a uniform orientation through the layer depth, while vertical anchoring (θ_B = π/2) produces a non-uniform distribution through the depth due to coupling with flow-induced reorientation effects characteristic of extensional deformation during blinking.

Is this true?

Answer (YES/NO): NO